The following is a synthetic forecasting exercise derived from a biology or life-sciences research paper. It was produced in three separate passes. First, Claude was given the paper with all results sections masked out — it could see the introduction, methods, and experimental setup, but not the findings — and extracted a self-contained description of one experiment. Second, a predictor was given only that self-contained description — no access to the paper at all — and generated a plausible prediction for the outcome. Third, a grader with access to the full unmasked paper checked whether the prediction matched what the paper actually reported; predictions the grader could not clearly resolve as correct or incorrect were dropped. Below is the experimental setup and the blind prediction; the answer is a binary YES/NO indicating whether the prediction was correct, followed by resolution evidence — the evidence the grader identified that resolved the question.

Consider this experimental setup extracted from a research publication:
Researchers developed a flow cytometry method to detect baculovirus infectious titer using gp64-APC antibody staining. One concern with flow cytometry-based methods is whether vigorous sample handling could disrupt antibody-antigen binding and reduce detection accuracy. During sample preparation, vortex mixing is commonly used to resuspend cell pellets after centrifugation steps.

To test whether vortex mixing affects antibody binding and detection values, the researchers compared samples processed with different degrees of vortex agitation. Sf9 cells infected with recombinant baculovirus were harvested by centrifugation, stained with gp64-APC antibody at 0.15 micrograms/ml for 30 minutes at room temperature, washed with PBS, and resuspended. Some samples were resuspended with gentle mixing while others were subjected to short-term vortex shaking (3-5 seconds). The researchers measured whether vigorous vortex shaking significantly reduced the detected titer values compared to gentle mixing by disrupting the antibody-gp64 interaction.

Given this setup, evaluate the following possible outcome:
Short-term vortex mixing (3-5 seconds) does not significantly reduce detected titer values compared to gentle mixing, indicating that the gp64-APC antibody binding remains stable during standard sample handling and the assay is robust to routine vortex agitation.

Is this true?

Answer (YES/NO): YES